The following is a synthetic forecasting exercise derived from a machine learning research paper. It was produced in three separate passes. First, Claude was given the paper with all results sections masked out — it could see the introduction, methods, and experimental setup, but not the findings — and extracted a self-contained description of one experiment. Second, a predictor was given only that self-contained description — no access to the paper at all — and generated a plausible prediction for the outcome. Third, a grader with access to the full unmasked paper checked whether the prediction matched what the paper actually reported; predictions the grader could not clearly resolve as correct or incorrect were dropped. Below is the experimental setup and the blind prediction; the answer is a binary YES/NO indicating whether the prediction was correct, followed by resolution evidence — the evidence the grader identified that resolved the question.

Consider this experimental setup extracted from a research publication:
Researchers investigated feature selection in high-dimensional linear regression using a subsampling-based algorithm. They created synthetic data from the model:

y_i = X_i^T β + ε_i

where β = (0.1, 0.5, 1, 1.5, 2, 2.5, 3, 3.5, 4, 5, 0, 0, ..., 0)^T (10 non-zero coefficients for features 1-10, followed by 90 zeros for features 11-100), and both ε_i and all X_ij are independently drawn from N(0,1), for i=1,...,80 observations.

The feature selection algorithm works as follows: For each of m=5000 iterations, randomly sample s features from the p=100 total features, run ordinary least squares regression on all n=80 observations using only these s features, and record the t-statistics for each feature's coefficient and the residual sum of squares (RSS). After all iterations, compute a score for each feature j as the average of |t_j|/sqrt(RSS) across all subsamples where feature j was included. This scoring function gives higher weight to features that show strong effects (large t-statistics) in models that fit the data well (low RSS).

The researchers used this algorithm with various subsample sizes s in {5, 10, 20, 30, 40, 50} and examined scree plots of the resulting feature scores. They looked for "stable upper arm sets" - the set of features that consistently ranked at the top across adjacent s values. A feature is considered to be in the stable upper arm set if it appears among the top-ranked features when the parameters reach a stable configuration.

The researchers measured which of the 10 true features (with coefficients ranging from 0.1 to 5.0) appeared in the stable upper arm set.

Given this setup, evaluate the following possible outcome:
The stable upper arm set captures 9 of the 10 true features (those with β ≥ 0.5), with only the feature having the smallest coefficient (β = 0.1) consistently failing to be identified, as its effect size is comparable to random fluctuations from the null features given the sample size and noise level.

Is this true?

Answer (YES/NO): YES